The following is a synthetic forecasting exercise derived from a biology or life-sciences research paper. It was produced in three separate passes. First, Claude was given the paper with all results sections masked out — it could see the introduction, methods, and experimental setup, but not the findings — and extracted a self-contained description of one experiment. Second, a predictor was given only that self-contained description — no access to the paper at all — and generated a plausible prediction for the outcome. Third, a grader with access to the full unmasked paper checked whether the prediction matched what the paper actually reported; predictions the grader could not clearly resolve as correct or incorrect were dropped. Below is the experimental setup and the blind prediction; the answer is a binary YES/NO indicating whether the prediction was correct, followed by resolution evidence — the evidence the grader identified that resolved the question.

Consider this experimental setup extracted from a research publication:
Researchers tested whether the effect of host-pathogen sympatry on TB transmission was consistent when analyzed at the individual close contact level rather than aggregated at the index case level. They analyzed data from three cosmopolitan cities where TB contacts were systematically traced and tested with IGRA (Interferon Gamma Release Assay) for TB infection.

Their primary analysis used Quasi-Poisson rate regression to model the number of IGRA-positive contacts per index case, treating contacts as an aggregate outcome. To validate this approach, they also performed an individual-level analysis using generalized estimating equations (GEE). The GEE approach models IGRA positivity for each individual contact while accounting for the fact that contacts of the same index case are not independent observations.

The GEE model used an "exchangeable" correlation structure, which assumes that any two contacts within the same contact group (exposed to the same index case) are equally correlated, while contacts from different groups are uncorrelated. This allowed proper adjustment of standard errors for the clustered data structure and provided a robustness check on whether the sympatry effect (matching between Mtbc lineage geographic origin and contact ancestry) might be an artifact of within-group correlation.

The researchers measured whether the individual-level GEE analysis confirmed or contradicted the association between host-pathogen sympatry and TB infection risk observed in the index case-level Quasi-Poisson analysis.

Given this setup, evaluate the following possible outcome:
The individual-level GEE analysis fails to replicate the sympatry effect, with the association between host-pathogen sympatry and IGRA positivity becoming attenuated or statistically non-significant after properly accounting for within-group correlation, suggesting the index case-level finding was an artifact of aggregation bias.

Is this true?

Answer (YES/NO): NO